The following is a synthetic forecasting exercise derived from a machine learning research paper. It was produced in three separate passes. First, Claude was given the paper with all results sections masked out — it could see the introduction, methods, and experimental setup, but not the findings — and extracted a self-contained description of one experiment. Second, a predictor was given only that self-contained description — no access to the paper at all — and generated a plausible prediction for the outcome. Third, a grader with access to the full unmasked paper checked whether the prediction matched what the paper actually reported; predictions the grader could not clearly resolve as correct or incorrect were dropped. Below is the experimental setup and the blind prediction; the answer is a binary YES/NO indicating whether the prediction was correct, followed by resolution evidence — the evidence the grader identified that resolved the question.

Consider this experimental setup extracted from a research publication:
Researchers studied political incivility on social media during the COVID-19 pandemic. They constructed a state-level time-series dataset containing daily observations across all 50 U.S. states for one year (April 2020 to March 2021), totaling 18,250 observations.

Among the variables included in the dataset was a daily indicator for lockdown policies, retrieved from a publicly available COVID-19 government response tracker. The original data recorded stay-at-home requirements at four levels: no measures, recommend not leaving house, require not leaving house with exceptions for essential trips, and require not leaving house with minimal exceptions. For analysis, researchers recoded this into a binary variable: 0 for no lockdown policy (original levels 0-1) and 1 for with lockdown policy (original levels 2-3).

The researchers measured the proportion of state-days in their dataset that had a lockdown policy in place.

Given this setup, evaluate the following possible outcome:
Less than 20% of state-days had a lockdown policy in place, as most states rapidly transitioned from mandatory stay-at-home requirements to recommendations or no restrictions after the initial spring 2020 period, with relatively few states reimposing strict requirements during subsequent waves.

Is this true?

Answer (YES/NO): NO